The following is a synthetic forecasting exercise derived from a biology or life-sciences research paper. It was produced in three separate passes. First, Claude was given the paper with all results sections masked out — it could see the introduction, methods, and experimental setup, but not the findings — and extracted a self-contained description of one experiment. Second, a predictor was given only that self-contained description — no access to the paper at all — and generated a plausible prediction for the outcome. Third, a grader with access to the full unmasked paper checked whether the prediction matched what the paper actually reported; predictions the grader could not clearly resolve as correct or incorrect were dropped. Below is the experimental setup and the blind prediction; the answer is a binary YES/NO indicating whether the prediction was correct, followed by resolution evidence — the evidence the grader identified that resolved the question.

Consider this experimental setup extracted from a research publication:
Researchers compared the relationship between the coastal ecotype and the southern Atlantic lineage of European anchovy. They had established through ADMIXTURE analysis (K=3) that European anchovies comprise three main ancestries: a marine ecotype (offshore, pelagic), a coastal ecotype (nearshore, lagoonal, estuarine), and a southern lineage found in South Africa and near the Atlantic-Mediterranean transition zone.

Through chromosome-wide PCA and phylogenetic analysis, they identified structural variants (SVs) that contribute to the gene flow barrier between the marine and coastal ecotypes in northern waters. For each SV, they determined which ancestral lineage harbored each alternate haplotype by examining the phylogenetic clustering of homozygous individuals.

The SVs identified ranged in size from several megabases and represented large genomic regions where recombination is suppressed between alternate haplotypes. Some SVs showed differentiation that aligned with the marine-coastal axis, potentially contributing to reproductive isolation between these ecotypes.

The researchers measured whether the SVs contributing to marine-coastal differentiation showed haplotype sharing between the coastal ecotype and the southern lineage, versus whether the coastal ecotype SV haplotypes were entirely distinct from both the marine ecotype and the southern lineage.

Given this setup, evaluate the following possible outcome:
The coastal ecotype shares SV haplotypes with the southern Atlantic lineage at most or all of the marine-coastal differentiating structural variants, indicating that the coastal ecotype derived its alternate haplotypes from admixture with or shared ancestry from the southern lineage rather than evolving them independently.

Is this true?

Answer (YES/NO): NO